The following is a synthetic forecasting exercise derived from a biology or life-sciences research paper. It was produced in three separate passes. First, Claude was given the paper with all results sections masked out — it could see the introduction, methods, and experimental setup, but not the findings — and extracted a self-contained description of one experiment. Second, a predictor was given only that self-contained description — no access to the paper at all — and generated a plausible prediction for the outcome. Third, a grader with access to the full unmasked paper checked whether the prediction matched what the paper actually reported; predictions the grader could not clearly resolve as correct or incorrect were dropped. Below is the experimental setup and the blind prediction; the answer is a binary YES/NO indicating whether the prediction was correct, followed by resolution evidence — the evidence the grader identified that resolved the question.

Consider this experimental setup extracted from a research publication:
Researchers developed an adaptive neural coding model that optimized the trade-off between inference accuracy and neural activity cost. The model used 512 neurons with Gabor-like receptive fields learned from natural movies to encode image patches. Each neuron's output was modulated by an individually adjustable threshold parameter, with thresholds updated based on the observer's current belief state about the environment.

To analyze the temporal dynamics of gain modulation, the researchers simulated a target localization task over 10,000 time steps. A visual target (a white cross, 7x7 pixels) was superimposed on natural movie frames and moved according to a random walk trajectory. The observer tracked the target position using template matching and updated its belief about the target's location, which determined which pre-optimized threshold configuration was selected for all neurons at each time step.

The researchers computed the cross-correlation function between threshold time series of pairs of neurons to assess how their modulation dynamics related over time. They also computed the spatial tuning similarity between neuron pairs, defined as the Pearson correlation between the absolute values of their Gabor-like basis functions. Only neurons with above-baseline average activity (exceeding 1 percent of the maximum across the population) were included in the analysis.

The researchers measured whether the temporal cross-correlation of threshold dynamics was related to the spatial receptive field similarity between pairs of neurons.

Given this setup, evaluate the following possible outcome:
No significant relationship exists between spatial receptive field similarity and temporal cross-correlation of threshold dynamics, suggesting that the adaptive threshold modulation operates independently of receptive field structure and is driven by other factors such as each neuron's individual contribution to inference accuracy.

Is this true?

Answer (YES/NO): NO